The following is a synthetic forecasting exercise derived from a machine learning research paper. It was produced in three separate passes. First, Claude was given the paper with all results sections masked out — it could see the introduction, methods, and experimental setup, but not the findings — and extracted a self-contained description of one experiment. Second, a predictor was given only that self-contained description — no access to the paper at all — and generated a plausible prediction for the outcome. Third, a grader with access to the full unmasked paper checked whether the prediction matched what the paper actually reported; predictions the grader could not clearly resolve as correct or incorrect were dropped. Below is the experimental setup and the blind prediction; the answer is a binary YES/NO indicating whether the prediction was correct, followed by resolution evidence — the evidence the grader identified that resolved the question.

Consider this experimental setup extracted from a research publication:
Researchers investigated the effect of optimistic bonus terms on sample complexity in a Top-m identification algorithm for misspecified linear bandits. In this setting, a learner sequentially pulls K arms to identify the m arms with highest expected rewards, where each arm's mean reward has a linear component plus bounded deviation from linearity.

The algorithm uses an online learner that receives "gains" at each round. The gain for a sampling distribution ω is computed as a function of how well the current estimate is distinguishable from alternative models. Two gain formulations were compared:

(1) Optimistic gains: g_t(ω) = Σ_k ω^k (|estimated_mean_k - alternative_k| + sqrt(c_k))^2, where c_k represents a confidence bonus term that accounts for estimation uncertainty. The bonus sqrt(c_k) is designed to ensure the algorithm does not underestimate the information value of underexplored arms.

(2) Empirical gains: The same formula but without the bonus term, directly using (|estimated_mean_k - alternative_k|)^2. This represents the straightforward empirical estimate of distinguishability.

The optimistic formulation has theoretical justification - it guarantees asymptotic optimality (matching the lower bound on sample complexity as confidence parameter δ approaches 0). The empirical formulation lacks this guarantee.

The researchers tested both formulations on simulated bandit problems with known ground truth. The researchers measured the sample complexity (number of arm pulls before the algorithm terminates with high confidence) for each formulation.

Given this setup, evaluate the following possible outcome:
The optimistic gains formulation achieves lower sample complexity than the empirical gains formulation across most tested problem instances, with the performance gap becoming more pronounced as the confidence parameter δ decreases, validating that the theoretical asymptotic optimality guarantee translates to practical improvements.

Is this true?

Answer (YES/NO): NO